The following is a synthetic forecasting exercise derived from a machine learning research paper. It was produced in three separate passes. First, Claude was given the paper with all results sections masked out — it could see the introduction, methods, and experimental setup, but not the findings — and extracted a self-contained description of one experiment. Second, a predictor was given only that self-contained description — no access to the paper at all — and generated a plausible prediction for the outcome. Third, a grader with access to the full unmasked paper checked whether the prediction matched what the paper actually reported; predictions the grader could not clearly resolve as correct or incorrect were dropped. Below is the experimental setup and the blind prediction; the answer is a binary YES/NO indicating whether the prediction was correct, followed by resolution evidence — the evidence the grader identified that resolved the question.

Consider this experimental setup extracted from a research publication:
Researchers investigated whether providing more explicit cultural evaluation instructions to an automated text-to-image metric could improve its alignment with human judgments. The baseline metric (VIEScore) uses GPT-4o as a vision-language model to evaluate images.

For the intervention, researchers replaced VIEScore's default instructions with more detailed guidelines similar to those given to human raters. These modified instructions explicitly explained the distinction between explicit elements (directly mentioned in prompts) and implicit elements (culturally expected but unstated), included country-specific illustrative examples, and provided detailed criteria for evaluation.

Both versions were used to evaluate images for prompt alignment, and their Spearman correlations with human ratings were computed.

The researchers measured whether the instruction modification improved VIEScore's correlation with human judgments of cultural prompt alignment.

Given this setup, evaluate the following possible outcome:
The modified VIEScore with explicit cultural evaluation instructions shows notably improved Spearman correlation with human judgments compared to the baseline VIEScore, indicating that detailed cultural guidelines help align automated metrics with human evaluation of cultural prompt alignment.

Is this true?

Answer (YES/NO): NO